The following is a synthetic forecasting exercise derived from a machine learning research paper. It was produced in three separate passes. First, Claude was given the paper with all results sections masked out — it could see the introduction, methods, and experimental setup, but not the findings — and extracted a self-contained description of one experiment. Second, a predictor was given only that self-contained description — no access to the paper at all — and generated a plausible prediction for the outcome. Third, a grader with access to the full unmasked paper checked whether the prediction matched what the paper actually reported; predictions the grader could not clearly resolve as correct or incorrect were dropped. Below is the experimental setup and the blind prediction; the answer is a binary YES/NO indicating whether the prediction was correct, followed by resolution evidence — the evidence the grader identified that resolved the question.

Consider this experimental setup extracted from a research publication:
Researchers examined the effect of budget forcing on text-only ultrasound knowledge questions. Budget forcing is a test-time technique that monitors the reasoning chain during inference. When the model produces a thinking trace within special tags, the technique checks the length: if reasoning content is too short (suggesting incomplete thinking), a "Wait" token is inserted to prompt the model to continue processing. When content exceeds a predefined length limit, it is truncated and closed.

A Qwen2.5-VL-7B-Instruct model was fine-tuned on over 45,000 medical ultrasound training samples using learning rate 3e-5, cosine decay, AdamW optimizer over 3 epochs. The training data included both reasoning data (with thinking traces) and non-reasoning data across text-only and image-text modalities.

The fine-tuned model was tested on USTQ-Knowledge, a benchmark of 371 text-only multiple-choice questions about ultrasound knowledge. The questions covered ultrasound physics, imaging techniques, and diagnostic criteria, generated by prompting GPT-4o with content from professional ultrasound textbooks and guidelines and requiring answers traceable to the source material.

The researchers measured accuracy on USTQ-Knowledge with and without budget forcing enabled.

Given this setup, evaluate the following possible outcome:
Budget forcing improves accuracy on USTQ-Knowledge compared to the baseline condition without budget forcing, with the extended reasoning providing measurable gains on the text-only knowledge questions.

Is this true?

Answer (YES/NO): YES